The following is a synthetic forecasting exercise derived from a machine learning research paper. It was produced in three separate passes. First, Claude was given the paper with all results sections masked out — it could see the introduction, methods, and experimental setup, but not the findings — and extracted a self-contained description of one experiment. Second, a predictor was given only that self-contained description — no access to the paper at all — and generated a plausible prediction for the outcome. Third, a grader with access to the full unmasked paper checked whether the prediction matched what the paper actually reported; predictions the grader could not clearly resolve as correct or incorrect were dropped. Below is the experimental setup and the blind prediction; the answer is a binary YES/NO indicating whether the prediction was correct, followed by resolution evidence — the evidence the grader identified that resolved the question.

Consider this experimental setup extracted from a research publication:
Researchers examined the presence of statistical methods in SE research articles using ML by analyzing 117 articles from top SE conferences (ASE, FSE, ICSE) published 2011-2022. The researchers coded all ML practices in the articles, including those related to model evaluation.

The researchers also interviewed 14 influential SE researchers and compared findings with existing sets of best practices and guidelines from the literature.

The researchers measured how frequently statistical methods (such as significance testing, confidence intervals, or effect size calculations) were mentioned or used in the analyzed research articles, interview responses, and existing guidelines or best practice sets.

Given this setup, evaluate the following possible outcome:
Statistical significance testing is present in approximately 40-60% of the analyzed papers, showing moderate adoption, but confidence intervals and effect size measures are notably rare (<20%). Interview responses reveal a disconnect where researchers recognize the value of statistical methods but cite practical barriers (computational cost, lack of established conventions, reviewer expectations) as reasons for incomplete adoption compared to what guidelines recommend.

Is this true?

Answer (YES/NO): NO